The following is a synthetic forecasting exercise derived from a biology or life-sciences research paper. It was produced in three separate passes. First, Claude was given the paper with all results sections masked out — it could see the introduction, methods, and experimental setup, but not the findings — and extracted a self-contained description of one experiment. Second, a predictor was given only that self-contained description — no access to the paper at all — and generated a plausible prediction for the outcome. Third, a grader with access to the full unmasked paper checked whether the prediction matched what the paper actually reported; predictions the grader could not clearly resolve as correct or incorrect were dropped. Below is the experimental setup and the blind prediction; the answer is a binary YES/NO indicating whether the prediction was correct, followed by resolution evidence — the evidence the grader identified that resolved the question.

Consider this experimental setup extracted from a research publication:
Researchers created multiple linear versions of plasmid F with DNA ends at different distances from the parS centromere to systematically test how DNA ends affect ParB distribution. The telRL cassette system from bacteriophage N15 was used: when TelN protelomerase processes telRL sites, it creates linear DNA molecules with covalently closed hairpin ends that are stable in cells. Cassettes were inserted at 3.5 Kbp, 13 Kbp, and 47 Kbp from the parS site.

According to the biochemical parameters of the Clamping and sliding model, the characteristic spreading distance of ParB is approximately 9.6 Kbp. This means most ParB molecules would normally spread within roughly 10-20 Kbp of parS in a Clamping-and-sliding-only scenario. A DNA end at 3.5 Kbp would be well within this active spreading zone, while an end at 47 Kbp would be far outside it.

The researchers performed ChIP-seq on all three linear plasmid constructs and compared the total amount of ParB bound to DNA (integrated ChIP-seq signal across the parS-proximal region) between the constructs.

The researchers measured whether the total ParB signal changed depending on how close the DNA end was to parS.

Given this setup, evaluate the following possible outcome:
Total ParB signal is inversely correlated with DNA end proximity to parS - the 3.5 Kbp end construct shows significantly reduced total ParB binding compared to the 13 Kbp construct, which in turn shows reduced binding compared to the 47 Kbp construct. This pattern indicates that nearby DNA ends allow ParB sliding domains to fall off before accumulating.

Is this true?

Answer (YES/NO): NO